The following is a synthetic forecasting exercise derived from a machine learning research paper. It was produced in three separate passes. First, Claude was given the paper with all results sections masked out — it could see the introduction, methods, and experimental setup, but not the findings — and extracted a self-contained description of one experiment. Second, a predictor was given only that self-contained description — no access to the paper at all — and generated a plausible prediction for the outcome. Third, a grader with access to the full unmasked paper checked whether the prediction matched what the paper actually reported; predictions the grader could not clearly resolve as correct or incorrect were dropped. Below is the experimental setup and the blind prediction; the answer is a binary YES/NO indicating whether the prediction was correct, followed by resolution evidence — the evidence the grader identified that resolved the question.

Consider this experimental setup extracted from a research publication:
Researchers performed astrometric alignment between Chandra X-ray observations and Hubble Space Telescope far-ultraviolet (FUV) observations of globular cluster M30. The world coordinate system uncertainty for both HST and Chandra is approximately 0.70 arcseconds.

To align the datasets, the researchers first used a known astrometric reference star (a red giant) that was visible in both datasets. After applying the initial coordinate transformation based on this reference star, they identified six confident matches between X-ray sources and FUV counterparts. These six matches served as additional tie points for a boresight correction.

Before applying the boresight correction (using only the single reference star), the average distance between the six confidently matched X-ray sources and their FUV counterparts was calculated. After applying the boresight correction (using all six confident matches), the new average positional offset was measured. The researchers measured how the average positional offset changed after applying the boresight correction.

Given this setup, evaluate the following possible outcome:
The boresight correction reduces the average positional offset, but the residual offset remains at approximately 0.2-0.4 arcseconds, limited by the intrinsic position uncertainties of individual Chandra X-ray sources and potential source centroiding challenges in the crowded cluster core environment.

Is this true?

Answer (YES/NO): NO